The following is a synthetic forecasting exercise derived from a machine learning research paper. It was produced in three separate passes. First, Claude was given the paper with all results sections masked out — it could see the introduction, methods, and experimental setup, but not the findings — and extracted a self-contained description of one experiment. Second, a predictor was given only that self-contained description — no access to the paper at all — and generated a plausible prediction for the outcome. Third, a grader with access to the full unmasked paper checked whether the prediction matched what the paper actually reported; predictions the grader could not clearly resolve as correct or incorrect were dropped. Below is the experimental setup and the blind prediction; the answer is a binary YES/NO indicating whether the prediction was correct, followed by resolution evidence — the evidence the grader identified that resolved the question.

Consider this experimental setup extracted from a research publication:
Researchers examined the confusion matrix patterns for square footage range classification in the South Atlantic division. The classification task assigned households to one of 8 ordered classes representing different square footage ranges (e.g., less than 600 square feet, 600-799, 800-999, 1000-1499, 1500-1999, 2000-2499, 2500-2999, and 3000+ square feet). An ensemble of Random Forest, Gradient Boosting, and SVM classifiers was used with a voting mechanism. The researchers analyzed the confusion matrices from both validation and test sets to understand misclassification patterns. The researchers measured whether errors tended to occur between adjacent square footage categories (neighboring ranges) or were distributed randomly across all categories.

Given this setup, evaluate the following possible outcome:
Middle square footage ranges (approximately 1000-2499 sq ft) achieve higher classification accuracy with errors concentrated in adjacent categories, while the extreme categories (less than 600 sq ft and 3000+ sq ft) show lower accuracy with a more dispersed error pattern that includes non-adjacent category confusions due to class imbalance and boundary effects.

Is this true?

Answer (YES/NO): NO